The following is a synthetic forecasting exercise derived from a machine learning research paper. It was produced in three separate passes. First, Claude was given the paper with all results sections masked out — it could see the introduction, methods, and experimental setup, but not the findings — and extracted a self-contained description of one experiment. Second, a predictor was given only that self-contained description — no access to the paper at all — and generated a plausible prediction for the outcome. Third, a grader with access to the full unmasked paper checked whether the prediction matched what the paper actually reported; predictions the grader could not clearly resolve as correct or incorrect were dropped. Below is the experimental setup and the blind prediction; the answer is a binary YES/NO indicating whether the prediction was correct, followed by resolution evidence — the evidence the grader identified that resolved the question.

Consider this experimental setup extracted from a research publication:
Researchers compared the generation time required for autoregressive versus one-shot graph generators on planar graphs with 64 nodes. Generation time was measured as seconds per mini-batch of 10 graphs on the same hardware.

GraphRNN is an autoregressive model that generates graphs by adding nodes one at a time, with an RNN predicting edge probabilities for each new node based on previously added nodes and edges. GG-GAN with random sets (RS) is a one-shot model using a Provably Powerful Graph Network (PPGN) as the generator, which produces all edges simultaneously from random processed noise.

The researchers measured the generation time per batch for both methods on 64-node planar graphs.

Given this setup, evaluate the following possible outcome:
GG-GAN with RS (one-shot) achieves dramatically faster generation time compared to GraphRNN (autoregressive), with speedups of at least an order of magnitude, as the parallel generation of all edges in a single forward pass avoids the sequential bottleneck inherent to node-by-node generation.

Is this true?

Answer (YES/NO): YES